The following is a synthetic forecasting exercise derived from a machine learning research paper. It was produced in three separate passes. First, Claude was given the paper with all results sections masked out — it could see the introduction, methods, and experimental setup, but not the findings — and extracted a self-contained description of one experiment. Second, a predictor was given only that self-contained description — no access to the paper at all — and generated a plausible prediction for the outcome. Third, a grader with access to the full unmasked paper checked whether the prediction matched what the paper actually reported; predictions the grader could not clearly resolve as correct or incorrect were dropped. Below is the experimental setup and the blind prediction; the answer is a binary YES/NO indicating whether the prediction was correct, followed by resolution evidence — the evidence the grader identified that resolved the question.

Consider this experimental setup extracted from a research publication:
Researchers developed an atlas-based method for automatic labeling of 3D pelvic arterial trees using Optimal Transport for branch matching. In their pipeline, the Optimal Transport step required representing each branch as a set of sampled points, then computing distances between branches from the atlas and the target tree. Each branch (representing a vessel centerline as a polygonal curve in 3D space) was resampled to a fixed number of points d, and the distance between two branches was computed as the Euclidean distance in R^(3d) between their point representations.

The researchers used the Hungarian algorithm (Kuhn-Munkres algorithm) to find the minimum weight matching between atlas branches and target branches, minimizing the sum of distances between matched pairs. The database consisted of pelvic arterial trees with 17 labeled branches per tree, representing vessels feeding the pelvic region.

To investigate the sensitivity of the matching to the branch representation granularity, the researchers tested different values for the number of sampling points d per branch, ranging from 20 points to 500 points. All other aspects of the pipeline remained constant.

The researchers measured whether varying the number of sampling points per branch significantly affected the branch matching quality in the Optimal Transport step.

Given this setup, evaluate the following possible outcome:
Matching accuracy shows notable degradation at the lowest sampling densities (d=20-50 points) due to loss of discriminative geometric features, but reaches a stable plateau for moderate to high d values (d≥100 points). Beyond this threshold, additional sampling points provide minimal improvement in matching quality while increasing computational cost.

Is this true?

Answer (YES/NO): NO